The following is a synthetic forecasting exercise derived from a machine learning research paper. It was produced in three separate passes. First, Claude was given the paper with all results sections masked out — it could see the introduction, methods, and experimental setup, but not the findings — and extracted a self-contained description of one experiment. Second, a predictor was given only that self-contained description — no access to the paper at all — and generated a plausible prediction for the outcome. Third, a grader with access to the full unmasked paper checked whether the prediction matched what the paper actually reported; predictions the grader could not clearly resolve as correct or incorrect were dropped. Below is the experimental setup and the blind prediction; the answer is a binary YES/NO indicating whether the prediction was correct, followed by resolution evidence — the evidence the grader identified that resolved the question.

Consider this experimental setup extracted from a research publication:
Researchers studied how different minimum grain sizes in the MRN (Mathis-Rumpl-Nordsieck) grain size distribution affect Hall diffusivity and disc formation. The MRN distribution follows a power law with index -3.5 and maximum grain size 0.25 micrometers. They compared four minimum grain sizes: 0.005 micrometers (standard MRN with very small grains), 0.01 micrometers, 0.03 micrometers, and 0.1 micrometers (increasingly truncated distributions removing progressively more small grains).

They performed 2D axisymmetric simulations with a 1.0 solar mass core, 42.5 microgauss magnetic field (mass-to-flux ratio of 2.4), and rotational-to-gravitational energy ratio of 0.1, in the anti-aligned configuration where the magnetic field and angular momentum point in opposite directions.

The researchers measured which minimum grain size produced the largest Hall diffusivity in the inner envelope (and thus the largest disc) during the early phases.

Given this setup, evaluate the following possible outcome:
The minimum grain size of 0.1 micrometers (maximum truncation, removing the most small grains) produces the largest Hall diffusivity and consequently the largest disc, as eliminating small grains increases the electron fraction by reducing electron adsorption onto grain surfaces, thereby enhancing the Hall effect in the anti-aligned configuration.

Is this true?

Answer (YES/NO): NO